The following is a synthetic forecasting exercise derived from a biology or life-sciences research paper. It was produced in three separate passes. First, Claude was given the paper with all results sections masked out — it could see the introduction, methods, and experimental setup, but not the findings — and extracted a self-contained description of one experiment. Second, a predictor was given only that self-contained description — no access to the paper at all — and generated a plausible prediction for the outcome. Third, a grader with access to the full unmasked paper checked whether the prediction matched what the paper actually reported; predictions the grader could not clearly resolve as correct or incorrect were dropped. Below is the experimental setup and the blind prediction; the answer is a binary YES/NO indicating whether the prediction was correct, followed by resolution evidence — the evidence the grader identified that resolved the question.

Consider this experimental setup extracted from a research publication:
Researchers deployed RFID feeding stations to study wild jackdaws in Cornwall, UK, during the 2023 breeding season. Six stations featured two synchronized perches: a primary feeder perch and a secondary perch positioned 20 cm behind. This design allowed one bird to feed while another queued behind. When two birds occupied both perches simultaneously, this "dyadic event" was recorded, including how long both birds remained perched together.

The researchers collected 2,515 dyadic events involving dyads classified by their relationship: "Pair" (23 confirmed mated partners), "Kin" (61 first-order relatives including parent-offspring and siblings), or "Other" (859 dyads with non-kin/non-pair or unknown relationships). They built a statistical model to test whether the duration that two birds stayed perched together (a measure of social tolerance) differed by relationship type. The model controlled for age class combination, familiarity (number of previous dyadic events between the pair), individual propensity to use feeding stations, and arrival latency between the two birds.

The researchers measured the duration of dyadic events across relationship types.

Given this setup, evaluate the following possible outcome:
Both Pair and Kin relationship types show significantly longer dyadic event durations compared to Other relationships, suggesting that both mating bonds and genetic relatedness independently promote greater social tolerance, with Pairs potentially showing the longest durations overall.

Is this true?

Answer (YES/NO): YES